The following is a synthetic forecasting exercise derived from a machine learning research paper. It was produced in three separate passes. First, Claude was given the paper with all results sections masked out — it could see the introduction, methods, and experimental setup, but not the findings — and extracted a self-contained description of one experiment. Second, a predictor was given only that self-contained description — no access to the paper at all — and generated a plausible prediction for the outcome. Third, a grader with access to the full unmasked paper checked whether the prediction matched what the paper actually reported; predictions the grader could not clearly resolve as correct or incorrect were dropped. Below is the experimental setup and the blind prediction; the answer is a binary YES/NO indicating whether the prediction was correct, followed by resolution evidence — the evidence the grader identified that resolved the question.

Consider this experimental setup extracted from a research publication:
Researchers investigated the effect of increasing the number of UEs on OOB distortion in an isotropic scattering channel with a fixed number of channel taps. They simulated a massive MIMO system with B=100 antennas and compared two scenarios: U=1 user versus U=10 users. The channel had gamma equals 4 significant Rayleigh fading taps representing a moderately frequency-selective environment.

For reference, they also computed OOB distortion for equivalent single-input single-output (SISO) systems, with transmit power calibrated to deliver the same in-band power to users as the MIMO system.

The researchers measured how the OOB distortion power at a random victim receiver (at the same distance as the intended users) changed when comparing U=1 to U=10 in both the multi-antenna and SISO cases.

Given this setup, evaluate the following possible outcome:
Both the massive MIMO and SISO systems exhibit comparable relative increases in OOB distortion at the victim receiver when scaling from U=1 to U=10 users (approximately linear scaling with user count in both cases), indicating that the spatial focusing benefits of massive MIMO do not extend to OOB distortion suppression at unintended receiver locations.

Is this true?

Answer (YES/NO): NO